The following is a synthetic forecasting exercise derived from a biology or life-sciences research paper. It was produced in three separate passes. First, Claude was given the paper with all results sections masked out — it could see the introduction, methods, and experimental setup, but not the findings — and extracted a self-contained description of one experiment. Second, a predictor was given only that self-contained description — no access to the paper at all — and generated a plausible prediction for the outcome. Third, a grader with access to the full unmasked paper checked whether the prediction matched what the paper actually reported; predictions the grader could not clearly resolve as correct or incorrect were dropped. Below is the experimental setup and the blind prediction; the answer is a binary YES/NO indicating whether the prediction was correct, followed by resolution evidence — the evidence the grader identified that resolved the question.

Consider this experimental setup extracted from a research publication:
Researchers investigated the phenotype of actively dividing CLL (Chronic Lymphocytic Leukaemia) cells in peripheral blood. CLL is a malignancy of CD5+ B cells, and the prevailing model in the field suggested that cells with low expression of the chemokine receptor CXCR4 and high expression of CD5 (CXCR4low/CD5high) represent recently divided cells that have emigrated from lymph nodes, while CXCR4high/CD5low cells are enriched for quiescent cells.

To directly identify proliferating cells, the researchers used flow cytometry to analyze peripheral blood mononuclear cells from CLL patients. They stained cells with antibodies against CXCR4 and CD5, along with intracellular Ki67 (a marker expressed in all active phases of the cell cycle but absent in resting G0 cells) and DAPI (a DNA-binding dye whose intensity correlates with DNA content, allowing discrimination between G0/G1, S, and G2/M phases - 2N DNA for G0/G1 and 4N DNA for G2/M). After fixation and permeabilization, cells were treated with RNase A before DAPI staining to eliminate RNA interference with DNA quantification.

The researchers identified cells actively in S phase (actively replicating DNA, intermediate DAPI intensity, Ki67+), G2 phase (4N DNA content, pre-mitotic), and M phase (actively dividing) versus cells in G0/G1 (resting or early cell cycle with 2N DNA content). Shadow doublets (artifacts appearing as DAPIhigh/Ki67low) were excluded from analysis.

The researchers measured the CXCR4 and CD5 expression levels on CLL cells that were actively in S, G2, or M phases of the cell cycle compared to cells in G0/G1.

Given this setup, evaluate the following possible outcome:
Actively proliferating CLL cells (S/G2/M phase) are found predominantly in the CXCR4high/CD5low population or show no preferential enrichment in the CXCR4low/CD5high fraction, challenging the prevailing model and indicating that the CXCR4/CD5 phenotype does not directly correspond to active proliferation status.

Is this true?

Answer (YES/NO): NO